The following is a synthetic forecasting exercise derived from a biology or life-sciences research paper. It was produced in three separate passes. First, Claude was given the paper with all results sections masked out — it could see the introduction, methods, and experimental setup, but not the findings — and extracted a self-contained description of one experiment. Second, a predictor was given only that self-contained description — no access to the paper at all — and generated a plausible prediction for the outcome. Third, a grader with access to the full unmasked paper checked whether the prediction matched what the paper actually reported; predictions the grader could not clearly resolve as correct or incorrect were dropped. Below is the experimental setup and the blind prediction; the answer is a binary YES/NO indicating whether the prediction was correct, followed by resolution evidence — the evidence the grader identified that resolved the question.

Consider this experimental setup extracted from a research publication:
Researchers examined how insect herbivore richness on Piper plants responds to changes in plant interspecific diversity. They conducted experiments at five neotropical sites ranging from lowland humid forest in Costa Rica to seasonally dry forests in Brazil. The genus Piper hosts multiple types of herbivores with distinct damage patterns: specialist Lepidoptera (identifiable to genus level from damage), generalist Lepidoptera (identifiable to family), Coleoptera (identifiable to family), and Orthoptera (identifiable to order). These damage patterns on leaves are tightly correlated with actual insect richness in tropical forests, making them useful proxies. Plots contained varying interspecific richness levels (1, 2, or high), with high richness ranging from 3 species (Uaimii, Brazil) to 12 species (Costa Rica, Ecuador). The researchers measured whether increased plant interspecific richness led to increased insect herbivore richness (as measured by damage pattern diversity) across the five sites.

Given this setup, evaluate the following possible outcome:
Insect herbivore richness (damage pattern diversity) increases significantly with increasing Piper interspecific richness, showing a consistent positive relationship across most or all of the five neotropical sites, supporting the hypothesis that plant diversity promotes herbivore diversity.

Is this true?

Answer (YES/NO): NO